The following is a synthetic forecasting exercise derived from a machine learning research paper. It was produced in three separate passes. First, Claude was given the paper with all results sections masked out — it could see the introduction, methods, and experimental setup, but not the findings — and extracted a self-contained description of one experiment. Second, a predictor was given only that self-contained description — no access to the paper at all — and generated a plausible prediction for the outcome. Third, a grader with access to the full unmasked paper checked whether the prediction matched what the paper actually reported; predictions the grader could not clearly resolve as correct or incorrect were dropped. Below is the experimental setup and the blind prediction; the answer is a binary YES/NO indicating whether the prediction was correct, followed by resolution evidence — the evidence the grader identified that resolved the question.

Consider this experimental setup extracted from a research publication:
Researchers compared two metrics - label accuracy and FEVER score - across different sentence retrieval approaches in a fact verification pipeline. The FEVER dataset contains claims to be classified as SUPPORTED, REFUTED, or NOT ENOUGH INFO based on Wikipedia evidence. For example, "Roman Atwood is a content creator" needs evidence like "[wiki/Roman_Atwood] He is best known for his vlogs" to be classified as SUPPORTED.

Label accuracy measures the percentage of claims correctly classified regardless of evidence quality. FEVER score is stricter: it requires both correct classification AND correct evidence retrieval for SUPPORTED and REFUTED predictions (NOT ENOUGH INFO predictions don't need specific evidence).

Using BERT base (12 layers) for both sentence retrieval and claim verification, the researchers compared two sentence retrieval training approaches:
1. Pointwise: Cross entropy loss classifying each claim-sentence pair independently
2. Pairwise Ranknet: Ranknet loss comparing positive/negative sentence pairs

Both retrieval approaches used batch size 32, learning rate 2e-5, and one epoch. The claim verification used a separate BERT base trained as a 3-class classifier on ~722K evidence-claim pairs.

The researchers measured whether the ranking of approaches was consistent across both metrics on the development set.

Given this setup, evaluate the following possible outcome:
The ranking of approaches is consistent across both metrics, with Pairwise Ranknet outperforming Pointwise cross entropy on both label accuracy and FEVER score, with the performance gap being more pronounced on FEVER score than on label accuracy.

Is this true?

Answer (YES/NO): NO